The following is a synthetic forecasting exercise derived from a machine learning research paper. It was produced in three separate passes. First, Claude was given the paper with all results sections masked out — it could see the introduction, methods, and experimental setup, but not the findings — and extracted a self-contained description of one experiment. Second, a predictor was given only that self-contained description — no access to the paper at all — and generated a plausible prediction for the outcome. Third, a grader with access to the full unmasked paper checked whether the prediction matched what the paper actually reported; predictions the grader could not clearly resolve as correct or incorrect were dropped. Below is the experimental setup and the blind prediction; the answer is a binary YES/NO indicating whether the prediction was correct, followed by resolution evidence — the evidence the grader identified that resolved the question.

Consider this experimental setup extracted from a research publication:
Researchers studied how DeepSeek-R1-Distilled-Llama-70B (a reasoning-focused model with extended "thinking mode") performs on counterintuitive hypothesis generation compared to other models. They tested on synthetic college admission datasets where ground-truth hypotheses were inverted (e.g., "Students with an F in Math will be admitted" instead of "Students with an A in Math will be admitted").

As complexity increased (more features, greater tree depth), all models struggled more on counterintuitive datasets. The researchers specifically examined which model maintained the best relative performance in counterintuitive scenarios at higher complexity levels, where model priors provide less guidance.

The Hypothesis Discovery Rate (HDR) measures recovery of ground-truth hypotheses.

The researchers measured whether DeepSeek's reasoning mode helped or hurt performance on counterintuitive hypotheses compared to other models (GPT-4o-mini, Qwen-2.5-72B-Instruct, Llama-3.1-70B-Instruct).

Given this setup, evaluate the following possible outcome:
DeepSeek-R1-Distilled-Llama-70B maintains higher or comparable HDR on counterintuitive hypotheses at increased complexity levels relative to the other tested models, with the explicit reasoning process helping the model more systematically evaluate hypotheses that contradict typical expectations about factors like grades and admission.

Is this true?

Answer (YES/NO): YES